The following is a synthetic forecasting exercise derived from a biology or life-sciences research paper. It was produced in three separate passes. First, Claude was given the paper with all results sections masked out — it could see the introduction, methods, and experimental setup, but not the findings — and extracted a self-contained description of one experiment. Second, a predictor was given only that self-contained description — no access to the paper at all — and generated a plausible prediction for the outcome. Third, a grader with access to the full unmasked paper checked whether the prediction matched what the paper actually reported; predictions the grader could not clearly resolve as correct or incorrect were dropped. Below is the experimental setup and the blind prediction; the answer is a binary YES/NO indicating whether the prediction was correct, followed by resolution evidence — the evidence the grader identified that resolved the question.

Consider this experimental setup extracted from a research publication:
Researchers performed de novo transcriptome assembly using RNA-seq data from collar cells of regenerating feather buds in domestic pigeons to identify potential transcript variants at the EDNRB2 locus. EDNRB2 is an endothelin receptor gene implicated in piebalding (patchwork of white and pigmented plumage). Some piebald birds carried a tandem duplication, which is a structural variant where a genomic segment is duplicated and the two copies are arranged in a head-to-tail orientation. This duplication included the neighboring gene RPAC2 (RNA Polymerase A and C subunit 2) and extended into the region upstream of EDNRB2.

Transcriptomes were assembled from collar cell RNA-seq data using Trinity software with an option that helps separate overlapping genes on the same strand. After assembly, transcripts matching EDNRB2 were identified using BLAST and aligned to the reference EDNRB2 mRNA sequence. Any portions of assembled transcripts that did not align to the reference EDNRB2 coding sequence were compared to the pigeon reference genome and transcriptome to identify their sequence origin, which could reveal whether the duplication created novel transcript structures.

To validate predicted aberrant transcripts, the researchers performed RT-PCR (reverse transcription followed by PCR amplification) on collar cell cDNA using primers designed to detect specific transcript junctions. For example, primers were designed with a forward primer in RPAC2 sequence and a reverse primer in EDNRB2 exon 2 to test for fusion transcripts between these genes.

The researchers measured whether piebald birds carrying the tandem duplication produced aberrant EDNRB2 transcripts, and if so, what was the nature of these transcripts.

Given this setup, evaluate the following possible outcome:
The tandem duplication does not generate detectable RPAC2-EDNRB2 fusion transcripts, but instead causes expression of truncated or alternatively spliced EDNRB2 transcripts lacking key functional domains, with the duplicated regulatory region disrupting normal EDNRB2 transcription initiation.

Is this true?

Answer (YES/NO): NO